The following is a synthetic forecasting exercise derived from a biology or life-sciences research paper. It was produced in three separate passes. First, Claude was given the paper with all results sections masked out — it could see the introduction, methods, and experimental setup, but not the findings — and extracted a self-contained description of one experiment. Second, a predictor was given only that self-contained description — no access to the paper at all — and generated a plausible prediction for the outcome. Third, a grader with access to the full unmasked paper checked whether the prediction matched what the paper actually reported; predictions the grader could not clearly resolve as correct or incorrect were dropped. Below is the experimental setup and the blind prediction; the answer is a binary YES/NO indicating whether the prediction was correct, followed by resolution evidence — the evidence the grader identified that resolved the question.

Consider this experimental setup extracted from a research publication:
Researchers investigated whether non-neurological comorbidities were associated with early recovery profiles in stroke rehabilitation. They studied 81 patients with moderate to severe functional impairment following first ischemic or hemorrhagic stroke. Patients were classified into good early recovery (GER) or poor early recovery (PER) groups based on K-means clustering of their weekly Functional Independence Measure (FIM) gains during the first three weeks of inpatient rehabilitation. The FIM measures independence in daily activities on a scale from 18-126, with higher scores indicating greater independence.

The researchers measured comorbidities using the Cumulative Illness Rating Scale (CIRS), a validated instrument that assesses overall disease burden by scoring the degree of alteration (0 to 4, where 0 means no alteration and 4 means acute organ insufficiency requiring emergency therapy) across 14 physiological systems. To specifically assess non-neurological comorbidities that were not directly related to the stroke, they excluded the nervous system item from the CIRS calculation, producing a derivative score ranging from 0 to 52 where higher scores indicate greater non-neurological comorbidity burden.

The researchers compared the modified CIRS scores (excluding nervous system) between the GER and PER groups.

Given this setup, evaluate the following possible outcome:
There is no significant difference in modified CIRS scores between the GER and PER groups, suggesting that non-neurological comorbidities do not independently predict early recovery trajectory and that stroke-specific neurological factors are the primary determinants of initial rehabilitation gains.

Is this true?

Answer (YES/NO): NO